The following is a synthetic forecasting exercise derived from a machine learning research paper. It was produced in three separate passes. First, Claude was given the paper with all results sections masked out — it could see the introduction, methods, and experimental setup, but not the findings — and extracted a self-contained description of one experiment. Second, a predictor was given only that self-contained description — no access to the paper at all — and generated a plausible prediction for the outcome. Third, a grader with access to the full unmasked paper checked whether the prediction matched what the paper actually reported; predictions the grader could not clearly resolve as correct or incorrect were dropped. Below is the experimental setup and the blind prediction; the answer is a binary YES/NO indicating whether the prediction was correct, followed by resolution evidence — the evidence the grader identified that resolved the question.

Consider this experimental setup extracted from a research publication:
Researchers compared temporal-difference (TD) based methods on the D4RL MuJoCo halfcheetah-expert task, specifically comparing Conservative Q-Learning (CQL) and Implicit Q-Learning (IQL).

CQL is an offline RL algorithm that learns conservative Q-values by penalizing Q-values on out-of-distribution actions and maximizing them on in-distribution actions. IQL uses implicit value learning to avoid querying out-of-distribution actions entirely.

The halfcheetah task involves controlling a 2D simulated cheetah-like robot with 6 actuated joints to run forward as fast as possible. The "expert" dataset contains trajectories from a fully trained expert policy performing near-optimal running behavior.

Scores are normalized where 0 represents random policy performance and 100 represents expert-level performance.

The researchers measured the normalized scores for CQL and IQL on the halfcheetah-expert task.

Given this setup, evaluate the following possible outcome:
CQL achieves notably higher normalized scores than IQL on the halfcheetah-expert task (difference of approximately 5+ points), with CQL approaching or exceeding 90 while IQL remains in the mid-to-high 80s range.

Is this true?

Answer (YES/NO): YES